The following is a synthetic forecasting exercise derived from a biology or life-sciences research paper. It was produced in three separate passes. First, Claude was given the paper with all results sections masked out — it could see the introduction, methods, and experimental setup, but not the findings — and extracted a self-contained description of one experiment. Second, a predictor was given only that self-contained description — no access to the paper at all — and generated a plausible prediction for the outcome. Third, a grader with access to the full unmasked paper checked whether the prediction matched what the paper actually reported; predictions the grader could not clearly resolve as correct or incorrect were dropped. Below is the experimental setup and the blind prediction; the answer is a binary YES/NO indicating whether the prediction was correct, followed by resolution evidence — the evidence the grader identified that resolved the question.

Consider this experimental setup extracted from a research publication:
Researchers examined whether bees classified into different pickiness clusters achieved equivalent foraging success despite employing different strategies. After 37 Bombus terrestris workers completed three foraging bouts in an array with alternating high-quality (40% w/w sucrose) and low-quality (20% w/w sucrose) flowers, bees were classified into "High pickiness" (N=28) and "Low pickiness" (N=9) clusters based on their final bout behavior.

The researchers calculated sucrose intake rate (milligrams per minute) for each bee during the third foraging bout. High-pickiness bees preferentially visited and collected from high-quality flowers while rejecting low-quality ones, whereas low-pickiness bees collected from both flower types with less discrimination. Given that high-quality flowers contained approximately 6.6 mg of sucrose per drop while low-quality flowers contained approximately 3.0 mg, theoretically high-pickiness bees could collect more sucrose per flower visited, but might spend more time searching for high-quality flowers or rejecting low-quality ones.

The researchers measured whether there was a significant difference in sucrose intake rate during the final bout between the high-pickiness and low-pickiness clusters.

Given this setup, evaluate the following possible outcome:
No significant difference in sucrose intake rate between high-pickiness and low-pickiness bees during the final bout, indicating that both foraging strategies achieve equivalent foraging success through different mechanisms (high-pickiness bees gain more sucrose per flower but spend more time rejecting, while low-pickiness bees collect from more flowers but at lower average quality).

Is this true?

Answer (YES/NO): YES